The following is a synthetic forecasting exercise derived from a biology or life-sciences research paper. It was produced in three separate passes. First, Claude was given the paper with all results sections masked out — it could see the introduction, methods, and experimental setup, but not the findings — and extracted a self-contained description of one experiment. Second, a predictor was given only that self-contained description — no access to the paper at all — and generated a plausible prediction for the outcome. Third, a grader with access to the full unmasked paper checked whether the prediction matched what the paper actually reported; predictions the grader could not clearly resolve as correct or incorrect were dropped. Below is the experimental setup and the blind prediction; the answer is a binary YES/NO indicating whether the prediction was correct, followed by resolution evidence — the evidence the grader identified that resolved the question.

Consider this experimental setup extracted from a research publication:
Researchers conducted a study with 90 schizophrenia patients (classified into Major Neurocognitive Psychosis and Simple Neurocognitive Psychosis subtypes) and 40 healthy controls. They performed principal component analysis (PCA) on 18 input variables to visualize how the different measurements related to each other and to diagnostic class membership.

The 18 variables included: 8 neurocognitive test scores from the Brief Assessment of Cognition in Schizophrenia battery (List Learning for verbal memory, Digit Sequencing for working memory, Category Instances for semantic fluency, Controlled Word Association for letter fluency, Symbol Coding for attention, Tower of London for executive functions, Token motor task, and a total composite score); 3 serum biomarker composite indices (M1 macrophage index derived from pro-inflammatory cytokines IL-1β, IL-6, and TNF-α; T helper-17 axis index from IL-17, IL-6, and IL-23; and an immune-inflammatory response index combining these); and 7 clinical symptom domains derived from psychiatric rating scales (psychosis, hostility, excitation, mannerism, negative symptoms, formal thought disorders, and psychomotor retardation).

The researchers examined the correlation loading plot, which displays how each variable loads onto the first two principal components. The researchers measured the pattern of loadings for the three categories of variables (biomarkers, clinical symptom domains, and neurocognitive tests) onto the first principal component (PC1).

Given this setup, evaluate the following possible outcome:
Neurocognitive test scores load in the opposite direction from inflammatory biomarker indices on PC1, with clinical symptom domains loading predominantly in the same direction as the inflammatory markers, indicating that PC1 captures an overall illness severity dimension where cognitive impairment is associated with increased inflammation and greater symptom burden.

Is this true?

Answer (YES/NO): YES